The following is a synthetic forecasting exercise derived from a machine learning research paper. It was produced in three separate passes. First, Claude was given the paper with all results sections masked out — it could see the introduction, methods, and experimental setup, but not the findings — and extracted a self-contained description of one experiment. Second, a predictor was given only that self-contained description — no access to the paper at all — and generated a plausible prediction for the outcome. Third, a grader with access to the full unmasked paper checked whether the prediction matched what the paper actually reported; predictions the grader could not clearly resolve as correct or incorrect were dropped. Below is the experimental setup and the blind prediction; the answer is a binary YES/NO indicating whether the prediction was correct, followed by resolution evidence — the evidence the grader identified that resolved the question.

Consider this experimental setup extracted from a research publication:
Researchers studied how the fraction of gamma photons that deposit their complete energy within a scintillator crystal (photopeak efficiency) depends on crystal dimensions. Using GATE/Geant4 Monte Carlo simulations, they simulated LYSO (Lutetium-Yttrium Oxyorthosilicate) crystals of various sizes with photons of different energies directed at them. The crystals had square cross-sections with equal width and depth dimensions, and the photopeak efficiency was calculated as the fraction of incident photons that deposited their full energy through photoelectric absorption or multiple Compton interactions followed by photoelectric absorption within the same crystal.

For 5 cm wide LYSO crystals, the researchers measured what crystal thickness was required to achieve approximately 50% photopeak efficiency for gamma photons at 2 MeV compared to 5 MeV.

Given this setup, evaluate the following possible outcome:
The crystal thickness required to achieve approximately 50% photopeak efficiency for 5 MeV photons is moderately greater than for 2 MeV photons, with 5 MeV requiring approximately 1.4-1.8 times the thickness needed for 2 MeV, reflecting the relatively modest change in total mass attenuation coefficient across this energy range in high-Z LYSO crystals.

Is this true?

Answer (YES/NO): NO